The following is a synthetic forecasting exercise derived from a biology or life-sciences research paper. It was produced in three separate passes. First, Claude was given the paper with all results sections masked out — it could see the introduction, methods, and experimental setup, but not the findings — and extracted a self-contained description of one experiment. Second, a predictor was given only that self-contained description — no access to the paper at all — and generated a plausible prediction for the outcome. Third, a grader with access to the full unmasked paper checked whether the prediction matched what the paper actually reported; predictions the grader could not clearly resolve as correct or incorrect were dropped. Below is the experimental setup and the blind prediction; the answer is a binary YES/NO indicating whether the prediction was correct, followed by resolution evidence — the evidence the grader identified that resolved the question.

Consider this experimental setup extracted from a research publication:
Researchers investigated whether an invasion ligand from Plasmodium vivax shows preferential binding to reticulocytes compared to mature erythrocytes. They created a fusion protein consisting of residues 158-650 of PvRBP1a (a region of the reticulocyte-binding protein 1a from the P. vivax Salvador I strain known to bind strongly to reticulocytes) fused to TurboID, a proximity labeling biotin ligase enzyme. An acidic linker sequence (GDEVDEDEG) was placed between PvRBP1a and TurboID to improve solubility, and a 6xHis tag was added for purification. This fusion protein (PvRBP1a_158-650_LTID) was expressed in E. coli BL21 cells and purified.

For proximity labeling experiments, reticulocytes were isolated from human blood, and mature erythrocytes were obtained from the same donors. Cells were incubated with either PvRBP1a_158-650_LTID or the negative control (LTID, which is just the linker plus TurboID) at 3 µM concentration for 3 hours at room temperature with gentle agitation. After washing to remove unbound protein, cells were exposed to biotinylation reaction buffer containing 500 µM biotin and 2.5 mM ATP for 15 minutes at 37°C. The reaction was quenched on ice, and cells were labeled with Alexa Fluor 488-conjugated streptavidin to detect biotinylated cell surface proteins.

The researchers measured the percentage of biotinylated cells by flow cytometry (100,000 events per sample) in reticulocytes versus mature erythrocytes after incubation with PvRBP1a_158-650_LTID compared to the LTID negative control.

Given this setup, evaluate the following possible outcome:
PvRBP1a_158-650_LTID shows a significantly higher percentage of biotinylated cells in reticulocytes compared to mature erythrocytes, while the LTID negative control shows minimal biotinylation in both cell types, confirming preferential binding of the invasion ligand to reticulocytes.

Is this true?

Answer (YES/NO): YES